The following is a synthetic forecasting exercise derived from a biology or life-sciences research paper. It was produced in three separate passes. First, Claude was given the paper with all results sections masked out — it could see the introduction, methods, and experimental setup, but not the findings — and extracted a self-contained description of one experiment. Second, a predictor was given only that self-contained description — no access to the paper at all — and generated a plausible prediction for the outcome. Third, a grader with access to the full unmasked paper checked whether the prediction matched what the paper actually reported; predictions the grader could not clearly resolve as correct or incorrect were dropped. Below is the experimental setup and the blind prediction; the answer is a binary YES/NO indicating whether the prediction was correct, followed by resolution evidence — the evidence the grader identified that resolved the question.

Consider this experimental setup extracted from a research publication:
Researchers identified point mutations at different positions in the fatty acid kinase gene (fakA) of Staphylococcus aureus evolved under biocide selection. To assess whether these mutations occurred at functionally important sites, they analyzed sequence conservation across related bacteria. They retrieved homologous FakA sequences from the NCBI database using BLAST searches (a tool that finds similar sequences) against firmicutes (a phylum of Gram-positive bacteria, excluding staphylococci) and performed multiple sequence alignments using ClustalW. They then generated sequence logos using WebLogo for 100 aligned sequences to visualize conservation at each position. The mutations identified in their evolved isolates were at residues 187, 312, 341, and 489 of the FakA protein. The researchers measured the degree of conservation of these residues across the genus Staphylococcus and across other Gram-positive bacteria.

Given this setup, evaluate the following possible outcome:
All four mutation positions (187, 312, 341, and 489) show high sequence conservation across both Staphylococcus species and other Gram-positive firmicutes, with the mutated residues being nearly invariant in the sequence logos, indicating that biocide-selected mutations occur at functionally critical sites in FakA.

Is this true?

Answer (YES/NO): NO